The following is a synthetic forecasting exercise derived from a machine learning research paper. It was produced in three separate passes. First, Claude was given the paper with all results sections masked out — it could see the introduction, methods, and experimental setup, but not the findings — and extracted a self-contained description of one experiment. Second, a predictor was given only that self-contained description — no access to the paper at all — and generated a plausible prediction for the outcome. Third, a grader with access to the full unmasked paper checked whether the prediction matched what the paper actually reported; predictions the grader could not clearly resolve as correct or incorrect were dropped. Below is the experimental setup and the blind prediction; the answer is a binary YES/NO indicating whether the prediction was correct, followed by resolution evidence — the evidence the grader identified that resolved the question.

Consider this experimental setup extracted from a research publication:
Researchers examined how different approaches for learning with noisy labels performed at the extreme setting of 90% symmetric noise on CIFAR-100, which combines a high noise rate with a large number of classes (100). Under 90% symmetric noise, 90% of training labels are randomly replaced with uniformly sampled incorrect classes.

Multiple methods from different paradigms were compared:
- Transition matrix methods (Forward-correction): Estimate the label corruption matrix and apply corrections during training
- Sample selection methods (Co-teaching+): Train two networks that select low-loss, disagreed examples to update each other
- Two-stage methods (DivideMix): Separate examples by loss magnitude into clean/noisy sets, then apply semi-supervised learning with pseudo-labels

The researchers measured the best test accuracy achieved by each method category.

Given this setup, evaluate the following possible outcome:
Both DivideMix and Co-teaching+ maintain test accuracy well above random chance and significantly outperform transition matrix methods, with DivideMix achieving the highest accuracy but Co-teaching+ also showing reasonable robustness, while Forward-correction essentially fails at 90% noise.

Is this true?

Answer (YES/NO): NO